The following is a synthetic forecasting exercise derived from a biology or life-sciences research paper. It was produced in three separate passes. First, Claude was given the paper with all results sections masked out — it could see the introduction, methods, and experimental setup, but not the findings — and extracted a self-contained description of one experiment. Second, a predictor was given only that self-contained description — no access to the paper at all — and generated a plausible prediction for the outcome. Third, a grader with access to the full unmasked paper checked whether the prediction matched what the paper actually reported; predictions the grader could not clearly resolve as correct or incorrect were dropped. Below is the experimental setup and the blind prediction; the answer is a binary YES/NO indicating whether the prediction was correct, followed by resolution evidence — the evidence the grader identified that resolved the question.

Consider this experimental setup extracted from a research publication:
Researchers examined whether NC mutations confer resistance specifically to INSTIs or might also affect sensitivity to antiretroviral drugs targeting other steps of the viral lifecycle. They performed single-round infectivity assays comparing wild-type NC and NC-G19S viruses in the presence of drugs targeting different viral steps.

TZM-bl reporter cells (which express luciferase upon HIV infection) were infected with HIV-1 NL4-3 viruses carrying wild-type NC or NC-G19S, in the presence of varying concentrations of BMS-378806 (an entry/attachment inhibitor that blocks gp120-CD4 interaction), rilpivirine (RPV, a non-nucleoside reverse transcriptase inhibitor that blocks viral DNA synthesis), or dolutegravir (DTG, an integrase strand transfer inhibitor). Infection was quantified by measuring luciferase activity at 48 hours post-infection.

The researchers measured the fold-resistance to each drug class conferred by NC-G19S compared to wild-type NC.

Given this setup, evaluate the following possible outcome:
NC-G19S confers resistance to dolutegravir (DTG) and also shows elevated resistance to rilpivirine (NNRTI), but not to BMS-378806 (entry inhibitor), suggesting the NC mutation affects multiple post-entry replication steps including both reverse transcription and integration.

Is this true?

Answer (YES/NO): NO